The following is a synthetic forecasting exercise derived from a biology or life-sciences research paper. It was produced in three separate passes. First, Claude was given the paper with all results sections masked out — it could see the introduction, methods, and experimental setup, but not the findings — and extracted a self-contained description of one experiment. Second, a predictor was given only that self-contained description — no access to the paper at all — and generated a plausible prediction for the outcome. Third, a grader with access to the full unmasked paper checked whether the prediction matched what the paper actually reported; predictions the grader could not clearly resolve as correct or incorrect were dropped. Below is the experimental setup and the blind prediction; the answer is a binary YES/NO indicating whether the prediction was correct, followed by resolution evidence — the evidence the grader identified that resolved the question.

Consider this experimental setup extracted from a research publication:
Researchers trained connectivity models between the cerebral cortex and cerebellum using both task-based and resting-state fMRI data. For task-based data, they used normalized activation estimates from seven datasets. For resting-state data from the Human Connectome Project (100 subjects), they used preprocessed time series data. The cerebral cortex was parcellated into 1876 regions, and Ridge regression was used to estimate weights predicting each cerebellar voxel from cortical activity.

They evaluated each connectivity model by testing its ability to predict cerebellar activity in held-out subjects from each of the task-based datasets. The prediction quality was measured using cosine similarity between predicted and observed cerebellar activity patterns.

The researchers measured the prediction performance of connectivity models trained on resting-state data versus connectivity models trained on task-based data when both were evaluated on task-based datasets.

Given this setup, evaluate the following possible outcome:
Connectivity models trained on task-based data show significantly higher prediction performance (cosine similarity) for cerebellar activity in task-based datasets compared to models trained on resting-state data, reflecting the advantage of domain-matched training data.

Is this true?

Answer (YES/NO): NO